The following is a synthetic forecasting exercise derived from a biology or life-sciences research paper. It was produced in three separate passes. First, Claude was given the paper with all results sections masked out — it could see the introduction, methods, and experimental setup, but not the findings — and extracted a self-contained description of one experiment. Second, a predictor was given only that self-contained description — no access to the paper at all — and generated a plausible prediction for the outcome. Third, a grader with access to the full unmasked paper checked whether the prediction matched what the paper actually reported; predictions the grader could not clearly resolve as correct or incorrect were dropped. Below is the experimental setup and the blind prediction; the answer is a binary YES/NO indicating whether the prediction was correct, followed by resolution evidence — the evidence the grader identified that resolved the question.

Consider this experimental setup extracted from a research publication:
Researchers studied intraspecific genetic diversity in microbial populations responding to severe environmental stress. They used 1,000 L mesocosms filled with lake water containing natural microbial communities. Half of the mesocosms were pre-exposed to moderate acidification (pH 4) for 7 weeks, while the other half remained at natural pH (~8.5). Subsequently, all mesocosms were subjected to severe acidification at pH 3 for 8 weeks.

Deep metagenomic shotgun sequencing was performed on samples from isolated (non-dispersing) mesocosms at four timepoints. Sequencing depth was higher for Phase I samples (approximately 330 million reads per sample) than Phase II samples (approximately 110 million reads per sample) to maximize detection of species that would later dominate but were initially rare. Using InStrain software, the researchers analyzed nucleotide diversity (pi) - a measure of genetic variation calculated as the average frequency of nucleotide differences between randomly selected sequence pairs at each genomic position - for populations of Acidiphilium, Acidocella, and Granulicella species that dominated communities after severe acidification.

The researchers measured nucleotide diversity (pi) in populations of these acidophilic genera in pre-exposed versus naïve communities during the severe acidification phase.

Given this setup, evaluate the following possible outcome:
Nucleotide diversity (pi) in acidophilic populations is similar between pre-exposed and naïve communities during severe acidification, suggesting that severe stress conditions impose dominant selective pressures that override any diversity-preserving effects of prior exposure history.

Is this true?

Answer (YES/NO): NO